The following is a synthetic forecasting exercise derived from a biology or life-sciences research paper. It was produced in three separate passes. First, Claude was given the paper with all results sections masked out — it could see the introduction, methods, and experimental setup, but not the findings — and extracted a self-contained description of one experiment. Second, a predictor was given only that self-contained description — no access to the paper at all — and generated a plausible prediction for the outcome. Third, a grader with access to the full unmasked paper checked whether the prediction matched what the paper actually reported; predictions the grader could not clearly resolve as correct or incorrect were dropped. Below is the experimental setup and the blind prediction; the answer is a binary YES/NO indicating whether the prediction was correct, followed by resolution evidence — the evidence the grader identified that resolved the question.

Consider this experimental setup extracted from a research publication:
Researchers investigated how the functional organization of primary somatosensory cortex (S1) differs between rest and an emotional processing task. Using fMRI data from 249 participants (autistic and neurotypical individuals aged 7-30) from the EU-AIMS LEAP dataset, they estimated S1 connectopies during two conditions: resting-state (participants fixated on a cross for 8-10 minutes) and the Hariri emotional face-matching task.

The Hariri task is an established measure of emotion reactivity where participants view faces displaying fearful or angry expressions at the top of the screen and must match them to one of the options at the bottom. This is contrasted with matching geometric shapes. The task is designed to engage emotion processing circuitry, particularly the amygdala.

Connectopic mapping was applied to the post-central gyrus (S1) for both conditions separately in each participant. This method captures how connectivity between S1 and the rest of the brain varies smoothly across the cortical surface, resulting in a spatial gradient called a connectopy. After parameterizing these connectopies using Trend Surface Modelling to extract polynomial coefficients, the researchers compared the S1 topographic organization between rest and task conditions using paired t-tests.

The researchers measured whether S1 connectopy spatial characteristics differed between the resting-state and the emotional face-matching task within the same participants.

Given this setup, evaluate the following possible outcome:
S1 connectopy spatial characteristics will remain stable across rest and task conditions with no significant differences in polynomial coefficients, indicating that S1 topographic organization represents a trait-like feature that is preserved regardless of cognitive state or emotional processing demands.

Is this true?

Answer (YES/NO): NO